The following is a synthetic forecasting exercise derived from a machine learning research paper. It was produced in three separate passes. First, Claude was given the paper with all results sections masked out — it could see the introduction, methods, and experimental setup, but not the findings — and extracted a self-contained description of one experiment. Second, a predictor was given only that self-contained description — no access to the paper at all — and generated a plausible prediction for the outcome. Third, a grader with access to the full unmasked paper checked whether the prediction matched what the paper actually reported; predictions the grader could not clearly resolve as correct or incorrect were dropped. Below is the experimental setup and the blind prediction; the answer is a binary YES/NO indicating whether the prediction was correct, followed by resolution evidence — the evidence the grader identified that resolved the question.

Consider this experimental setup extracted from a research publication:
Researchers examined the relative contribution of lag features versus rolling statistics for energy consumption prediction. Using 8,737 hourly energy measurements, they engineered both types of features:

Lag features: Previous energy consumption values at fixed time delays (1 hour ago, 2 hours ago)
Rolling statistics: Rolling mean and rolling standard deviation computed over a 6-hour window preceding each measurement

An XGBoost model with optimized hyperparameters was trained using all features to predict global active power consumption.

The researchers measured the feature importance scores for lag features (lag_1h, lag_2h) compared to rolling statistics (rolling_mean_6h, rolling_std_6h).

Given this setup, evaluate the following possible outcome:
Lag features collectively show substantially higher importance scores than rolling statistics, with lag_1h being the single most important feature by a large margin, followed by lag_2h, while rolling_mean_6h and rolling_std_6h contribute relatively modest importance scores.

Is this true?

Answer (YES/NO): NO